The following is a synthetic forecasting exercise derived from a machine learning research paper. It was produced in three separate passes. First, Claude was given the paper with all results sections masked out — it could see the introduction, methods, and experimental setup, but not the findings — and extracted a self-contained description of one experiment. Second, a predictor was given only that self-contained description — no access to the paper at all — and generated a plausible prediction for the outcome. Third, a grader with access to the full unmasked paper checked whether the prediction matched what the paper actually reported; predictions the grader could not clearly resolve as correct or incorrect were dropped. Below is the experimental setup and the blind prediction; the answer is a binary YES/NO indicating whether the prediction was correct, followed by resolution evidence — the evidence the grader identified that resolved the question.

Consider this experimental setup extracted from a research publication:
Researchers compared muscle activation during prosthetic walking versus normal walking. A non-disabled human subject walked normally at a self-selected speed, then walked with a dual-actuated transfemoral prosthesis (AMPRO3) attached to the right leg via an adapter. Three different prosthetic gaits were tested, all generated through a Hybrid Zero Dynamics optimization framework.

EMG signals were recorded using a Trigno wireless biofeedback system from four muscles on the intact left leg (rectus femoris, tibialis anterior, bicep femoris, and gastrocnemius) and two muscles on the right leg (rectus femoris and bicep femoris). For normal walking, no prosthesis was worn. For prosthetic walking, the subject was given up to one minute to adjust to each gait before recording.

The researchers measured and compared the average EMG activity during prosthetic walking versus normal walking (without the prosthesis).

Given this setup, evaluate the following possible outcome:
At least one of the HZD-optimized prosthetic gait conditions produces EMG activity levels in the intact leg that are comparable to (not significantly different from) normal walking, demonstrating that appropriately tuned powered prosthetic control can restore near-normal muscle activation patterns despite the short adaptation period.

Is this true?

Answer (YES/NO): NO